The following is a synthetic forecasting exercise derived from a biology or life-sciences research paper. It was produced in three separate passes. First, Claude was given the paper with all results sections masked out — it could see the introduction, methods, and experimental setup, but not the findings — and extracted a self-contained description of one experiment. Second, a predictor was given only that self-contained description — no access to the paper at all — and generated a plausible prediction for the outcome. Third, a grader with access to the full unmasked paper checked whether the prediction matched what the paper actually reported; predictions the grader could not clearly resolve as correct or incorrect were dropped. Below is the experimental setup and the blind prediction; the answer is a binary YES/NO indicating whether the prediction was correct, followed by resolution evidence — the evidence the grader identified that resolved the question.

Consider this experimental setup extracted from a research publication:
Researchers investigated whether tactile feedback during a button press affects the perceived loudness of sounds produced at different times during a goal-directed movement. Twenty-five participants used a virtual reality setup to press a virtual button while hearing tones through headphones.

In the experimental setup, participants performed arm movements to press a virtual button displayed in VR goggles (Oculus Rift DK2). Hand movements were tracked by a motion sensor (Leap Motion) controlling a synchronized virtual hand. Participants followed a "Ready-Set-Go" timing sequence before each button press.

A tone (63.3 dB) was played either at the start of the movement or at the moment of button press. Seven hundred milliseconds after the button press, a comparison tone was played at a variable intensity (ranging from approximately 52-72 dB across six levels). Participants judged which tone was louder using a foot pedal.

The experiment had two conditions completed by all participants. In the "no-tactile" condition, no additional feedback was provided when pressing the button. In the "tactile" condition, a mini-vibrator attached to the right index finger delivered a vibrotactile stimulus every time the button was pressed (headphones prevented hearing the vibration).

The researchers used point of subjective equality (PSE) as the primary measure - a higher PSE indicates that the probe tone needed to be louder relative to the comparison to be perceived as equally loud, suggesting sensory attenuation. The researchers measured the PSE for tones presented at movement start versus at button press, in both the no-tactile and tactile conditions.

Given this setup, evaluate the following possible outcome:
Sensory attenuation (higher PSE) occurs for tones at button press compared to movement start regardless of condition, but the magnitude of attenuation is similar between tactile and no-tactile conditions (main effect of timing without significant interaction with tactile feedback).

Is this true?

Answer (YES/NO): NO